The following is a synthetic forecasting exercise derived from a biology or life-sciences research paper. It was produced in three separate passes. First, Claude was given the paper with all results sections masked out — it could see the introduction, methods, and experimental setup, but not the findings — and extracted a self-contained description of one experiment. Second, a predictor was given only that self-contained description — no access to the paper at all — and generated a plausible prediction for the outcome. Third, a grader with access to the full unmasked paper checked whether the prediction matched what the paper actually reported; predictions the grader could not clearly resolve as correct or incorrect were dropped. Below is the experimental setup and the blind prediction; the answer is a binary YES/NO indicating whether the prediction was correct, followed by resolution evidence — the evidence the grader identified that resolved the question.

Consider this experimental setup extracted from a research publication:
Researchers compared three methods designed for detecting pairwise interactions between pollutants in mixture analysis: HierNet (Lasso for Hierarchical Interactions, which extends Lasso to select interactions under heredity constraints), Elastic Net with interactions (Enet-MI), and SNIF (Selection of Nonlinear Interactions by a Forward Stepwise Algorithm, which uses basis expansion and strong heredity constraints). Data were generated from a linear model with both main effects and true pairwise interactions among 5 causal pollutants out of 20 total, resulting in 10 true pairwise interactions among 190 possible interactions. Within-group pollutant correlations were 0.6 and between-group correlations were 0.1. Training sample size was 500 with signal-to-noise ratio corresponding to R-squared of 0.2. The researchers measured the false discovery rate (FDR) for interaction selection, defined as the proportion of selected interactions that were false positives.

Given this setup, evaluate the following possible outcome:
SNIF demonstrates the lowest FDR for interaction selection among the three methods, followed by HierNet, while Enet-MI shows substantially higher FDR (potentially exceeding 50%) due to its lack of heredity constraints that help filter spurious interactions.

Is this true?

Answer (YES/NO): NO